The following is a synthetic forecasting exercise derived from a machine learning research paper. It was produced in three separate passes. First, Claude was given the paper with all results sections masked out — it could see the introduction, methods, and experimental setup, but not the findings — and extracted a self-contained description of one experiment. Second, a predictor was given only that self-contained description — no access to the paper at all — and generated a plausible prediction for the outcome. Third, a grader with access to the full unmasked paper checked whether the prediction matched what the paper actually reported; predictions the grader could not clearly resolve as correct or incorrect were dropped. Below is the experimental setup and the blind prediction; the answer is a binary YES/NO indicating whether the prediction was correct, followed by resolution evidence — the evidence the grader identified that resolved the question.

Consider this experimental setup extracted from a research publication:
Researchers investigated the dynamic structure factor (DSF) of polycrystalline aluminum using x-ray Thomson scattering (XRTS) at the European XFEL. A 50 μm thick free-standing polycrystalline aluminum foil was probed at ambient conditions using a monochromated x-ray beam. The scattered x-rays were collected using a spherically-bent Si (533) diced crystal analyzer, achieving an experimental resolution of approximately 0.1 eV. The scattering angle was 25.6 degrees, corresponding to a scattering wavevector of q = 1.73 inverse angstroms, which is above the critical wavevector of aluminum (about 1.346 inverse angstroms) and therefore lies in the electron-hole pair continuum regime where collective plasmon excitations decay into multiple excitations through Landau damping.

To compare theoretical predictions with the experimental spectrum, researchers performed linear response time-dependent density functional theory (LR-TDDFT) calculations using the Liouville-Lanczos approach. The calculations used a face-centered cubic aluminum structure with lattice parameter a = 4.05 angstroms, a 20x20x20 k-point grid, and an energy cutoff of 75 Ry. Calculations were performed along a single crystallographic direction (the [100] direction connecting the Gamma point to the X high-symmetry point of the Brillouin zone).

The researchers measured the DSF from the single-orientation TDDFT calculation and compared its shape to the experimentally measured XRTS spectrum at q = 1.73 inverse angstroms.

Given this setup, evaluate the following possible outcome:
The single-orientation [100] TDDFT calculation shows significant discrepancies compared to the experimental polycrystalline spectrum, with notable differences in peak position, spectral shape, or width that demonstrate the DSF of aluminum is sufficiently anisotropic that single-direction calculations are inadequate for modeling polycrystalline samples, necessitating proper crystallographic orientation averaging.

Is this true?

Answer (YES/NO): YES